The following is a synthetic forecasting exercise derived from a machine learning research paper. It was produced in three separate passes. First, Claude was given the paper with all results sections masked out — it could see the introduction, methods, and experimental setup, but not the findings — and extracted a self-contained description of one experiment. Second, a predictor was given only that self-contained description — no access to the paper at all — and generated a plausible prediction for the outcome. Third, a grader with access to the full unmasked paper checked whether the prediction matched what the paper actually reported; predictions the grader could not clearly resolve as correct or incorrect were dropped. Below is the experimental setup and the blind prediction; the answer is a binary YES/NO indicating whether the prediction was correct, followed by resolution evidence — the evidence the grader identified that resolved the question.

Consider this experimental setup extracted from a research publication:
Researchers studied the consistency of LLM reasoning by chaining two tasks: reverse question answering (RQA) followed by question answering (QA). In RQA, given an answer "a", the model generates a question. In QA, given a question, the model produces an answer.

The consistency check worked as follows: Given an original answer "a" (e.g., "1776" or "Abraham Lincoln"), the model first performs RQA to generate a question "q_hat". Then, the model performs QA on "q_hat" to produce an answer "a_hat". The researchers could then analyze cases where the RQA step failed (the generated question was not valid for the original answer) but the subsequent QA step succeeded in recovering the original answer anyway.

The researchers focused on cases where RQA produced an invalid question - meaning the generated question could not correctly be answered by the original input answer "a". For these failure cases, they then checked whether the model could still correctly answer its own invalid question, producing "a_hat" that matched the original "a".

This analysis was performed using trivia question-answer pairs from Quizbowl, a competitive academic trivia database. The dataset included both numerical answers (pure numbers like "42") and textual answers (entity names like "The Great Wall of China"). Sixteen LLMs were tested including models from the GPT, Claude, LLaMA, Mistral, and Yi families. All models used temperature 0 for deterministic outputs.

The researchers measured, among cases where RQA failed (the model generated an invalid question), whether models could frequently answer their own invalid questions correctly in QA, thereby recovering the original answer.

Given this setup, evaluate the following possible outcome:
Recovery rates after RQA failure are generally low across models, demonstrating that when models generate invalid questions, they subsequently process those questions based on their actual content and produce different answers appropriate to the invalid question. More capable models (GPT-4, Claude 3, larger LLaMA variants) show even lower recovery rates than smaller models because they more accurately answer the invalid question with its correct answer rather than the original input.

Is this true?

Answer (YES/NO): NO